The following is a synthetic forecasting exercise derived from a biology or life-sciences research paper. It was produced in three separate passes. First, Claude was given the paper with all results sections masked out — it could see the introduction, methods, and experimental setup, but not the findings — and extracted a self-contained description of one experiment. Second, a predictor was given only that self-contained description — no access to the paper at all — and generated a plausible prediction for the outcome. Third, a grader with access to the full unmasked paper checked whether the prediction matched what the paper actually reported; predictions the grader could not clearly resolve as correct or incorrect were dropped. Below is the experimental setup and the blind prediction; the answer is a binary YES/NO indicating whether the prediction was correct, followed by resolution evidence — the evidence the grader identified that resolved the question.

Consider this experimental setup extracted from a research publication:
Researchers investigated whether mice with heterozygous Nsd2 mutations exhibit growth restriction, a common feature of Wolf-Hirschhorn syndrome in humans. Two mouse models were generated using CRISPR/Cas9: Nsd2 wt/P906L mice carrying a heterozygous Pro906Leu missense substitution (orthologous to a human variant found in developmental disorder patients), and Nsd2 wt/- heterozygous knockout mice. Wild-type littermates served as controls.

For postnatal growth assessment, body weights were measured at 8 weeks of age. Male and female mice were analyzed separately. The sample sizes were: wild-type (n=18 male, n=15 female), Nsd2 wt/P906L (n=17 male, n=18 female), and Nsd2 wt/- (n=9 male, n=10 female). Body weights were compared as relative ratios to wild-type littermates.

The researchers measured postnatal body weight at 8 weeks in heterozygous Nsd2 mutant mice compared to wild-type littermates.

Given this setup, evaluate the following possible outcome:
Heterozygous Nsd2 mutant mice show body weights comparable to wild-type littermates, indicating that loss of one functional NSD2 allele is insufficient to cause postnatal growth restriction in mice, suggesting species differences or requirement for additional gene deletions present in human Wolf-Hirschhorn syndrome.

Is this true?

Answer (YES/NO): NO